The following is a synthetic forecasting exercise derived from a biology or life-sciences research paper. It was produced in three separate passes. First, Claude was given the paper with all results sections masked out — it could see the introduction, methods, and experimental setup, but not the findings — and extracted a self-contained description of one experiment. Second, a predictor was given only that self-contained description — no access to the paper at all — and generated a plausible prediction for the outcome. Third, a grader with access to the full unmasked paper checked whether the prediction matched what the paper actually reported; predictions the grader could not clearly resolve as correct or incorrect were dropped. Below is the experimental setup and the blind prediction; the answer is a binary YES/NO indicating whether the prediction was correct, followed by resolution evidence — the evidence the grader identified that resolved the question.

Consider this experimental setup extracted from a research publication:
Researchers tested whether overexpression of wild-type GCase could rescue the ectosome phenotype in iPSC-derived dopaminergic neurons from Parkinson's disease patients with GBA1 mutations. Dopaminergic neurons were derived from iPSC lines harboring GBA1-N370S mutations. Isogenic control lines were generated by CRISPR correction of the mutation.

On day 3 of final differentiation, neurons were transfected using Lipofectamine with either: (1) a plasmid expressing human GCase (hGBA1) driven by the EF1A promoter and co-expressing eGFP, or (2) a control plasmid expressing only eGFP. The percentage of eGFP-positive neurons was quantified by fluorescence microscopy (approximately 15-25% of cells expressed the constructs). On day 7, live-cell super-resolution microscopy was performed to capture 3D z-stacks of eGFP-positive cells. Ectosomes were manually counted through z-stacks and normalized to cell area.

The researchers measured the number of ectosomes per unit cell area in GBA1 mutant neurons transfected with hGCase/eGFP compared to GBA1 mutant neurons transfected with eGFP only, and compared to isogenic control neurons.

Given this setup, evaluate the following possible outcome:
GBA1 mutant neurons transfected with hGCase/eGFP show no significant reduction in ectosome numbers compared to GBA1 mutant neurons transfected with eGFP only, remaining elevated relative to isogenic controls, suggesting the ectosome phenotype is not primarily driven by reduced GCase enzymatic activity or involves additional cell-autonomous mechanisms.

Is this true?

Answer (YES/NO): NO